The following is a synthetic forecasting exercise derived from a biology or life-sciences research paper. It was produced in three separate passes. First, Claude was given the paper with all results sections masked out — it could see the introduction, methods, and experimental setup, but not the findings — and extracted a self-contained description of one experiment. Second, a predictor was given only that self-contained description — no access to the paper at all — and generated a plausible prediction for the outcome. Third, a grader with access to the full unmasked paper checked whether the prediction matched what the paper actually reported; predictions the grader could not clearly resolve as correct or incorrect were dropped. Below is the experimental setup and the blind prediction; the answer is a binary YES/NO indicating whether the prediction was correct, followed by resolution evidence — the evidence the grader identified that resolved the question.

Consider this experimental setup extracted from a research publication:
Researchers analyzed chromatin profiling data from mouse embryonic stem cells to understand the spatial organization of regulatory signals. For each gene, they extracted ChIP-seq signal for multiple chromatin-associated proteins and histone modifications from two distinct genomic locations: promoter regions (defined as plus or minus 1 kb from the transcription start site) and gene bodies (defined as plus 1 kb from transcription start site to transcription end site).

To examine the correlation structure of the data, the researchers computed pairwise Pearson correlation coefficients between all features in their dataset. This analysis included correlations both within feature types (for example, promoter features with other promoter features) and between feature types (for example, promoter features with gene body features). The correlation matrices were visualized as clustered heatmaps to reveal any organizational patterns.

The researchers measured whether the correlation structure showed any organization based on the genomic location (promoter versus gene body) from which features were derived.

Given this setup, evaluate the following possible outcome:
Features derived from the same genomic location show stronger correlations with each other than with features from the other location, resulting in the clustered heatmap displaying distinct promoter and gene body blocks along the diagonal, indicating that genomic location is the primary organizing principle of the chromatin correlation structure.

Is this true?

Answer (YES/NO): YES